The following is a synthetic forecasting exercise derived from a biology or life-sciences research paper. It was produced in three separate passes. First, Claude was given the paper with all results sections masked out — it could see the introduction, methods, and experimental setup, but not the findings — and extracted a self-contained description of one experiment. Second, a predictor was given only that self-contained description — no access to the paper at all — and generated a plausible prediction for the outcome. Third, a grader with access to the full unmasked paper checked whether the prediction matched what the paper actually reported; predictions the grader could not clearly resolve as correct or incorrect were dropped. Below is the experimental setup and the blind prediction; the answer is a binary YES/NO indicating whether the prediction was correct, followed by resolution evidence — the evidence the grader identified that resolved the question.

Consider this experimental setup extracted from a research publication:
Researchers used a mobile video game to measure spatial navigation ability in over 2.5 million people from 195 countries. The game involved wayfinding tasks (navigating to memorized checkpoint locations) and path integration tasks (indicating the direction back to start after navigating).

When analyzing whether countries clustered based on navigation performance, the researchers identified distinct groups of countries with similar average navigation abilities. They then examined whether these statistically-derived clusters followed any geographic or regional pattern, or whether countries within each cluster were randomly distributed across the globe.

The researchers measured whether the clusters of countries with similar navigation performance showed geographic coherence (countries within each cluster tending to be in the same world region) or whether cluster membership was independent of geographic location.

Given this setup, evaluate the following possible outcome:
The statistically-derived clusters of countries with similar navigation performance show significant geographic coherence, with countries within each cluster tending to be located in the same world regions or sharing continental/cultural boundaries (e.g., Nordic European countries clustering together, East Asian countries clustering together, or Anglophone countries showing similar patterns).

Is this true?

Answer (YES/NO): YES